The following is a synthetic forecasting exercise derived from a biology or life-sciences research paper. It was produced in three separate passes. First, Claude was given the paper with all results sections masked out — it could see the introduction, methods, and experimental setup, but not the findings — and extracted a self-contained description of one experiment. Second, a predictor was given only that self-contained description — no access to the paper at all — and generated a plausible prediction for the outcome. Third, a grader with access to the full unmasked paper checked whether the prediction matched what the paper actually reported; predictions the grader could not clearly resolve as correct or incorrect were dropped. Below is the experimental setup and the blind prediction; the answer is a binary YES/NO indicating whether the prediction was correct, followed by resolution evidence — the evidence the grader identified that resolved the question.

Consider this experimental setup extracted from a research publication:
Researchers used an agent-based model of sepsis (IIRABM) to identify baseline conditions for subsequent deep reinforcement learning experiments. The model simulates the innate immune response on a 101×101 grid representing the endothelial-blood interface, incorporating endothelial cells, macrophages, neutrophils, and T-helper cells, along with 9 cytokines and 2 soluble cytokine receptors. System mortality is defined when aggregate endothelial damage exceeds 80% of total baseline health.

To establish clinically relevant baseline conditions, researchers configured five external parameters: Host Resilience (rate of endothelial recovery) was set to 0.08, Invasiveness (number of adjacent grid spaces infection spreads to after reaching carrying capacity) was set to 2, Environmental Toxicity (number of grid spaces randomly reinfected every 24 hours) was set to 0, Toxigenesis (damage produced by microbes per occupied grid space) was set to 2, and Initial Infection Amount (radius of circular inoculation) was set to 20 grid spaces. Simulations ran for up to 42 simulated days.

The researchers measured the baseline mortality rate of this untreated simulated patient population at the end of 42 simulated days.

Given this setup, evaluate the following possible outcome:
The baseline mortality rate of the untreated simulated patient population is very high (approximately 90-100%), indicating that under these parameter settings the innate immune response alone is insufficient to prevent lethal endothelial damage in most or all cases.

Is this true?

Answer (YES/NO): NO